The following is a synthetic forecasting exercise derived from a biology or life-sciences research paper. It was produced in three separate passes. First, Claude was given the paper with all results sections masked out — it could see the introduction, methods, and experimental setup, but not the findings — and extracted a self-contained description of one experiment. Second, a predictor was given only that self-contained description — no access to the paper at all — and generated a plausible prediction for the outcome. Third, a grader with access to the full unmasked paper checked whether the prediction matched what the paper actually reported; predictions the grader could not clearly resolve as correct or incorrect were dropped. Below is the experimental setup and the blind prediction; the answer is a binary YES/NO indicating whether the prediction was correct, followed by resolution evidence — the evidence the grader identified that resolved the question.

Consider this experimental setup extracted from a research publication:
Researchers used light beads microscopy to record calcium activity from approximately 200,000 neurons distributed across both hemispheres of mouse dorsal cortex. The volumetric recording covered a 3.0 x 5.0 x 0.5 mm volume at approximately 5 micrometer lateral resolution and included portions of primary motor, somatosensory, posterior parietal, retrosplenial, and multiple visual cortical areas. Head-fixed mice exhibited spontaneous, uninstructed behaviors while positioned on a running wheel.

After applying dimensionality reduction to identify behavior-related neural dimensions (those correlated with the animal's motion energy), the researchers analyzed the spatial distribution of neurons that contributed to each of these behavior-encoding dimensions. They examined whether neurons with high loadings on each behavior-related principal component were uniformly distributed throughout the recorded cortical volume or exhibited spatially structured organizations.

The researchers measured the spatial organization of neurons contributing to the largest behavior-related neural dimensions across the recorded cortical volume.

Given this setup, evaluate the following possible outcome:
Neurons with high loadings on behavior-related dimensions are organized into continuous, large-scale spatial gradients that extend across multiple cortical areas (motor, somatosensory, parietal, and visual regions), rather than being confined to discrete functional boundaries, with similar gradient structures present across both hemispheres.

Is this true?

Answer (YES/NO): NO